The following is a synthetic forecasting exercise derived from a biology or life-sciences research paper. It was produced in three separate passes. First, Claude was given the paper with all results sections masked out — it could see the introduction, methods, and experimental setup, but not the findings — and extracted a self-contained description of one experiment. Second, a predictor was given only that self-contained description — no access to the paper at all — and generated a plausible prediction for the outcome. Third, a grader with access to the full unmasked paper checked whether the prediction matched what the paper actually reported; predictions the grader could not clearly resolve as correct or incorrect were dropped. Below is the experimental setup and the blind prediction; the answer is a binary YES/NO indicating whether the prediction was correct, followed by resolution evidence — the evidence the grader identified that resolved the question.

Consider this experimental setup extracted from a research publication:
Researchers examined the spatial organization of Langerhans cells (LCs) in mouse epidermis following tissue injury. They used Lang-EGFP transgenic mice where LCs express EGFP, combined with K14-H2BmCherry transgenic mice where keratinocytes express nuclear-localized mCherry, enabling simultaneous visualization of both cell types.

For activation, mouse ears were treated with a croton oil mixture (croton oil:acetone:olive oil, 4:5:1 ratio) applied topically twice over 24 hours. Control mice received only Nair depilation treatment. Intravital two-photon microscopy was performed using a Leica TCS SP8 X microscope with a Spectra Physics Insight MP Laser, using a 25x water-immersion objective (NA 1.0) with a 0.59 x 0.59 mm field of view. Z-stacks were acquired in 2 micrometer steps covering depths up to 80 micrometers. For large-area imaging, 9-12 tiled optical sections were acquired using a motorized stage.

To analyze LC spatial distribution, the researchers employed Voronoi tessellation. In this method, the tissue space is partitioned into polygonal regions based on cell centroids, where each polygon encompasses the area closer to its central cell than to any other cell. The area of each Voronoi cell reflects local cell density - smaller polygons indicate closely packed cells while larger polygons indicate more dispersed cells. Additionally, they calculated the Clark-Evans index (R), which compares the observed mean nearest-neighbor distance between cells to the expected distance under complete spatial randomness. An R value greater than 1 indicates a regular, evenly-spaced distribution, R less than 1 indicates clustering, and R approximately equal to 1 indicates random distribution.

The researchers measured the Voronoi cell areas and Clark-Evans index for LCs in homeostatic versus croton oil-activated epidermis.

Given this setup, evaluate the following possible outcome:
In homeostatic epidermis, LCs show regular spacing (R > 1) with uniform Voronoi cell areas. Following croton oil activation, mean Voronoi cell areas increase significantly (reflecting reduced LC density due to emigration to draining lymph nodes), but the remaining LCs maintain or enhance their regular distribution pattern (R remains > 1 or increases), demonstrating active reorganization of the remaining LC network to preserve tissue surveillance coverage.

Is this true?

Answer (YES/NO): NO